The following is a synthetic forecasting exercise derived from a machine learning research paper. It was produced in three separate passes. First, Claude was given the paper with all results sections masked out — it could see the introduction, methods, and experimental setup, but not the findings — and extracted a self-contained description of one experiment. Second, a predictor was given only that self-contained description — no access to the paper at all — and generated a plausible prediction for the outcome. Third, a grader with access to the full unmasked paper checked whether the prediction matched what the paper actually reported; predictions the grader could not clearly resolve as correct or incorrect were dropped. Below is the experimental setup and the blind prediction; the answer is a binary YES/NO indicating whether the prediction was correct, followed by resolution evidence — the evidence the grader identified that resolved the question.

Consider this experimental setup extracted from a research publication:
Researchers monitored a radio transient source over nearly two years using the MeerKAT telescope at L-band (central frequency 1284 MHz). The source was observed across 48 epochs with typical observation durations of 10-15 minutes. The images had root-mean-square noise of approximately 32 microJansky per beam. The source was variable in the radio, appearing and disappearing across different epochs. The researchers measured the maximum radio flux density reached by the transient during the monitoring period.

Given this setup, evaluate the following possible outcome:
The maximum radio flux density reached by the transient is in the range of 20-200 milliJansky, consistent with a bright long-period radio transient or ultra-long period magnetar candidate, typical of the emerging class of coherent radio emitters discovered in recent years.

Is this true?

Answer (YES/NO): NO